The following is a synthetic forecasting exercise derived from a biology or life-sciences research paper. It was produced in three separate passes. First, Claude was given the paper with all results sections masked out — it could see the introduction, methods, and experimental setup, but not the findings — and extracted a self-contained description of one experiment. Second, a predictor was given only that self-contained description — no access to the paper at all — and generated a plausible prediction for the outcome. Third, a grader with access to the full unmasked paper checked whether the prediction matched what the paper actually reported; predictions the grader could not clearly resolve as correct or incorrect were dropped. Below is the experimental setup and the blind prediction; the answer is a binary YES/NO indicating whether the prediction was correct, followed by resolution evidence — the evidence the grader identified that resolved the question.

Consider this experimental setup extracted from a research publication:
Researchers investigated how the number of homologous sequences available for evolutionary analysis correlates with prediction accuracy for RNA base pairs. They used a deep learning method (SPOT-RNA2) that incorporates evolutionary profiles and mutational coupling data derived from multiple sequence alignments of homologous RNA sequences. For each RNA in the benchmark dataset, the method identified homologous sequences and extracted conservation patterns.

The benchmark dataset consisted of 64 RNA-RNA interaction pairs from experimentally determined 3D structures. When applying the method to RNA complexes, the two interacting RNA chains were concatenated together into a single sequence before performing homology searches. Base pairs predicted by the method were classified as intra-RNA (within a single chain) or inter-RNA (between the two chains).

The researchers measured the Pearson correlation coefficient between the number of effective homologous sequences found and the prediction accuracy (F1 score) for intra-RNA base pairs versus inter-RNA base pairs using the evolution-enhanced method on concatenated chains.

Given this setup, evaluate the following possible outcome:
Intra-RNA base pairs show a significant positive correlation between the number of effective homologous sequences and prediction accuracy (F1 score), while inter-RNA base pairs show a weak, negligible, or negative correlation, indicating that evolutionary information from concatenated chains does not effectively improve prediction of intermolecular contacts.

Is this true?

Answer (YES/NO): NO